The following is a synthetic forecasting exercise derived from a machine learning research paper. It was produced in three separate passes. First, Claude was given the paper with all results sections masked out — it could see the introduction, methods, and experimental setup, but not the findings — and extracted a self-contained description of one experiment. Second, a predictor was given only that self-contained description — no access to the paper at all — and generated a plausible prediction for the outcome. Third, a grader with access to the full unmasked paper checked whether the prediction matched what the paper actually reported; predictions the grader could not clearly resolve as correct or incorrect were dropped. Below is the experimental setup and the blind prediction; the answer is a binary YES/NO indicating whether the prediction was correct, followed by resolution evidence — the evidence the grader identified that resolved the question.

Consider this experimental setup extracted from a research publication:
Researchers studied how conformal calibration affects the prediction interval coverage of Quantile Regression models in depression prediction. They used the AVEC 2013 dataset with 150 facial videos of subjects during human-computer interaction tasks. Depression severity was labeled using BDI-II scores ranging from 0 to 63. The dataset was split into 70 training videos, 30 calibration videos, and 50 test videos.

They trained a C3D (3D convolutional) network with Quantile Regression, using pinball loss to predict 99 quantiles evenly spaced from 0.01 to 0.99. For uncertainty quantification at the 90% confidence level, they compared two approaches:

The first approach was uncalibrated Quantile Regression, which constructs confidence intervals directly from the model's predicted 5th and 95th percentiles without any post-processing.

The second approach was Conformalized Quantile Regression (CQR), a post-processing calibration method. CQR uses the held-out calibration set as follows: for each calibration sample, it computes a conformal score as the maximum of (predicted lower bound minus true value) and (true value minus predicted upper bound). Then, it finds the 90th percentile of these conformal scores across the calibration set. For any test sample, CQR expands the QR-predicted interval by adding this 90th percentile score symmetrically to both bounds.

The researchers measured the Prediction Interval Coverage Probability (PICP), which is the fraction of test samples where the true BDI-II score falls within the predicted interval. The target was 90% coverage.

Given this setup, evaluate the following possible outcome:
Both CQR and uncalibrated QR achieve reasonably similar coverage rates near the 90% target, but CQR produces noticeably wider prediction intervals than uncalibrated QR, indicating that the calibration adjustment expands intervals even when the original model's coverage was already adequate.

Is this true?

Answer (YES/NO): NO